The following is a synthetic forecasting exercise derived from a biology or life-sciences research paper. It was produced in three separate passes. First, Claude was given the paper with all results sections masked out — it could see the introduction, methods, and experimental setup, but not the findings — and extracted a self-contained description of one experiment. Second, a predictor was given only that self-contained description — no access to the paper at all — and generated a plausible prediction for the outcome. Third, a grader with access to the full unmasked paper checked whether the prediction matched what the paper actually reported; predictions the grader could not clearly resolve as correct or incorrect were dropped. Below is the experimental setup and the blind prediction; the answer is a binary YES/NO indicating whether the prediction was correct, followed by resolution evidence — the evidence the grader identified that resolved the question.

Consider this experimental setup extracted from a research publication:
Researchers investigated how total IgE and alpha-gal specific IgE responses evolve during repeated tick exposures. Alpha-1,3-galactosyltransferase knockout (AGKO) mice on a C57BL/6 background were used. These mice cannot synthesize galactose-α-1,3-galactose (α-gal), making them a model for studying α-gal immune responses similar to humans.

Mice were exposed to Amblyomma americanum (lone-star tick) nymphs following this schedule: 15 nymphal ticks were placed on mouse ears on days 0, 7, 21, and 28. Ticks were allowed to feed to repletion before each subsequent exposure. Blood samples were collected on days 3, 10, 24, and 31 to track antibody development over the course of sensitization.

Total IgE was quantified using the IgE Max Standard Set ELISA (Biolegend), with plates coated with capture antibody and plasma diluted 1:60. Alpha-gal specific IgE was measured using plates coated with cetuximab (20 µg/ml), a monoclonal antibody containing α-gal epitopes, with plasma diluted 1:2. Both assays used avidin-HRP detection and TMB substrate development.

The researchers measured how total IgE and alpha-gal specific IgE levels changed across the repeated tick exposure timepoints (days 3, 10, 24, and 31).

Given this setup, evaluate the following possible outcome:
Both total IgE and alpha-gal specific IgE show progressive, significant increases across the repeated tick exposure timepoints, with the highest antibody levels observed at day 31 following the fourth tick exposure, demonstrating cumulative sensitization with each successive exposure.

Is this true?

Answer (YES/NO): NO